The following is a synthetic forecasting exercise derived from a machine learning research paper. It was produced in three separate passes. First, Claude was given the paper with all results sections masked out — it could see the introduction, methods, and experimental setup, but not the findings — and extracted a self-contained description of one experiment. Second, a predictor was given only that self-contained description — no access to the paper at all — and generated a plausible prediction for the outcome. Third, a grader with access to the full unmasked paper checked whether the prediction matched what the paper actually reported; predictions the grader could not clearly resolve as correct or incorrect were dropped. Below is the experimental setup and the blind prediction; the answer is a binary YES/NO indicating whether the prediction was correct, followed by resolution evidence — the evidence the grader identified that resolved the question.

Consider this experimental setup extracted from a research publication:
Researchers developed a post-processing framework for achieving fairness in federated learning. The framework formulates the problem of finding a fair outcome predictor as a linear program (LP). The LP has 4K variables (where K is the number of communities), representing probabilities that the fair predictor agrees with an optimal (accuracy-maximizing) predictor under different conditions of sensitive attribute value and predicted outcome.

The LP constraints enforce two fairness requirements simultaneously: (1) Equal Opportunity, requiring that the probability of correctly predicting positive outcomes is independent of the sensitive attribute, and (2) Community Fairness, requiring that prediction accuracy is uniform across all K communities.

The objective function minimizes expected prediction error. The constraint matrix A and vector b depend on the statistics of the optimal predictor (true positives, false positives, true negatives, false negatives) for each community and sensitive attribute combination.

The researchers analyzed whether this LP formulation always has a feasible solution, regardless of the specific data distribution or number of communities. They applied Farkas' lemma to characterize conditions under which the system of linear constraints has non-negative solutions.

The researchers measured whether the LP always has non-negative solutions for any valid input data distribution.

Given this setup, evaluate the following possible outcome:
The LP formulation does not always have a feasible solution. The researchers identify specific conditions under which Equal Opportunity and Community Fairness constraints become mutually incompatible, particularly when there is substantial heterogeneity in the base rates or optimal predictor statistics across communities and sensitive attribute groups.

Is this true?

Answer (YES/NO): NO